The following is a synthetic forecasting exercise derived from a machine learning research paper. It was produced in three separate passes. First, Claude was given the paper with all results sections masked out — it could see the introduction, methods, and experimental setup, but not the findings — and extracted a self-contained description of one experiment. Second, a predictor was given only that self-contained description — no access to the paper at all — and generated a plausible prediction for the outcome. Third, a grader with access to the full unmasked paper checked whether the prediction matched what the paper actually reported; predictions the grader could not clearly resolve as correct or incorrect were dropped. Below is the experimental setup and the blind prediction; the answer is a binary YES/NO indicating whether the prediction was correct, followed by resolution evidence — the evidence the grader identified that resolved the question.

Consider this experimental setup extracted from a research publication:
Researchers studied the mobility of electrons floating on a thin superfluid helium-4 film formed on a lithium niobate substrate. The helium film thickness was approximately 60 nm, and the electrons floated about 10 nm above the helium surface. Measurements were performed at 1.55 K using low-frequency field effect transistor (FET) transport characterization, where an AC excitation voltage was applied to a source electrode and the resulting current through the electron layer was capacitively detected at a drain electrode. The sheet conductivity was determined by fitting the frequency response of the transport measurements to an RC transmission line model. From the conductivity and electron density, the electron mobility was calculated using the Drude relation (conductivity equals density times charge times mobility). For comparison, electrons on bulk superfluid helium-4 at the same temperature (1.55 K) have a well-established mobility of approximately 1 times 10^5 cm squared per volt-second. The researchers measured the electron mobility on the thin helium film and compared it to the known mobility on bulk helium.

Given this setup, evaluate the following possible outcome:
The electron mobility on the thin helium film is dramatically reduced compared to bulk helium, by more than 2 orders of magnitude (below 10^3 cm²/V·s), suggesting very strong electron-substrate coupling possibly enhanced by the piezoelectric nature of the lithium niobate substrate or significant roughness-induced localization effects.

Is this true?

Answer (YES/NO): NO